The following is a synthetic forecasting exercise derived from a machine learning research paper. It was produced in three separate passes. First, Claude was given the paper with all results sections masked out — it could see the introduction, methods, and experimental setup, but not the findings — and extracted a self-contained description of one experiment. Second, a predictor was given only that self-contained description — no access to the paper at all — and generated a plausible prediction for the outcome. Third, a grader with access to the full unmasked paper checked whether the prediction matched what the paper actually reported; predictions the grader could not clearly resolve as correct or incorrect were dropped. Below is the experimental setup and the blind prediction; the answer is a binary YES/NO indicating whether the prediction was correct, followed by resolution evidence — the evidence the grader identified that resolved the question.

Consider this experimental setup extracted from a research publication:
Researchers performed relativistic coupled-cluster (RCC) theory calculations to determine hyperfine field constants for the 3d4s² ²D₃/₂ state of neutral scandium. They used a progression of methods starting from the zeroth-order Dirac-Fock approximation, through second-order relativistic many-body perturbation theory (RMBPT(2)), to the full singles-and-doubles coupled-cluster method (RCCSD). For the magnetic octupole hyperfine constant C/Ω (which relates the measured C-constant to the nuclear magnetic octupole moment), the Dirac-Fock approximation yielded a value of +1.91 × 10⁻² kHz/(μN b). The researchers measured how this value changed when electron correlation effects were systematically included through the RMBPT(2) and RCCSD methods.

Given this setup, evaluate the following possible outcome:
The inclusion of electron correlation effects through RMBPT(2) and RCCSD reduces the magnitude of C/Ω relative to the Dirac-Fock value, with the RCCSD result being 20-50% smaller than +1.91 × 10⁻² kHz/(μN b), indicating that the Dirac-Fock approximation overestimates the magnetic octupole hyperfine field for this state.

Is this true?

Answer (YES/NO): NO